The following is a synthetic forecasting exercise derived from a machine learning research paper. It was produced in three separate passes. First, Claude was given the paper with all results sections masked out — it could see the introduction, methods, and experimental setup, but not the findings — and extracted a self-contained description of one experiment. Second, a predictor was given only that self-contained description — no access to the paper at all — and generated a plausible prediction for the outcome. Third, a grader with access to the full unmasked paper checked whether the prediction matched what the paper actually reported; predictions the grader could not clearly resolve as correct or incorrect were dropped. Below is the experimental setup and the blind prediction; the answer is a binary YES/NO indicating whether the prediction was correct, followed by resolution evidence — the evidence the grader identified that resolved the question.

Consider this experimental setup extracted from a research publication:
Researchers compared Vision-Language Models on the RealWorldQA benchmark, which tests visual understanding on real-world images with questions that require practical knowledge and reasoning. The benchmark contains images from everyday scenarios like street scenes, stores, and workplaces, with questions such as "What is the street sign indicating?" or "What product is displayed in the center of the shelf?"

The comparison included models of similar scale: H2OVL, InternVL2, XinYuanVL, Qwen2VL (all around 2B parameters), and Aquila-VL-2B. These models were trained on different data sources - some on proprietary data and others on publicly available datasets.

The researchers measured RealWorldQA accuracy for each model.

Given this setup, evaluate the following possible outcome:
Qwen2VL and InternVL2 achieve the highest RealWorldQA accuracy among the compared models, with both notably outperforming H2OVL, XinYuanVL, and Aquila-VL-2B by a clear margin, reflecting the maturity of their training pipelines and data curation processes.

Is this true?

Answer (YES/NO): NO